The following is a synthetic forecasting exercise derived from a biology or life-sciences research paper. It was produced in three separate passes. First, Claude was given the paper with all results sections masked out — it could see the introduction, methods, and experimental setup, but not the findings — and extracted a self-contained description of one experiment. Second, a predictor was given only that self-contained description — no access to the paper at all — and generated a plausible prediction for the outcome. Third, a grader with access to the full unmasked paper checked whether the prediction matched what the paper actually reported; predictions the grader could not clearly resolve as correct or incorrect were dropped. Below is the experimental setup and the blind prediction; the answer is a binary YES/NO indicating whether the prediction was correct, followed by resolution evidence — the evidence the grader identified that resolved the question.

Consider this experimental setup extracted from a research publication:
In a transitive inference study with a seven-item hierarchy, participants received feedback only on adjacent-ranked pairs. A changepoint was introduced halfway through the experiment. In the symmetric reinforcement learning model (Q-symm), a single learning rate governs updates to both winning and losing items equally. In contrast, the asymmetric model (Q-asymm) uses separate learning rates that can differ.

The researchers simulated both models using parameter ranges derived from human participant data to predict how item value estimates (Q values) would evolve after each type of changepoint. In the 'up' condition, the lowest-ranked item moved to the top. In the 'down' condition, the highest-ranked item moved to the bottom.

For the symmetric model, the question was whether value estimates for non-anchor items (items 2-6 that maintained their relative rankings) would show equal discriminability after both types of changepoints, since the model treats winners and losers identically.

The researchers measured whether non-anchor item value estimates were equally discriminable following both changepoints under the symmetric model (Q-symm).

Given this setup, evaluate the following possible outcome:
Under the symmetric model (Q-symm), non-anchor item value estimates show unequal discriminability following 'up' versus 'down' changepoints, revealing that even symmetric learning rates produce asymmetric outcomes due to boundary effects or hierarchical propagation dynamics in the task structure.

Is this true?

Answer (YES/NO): NO